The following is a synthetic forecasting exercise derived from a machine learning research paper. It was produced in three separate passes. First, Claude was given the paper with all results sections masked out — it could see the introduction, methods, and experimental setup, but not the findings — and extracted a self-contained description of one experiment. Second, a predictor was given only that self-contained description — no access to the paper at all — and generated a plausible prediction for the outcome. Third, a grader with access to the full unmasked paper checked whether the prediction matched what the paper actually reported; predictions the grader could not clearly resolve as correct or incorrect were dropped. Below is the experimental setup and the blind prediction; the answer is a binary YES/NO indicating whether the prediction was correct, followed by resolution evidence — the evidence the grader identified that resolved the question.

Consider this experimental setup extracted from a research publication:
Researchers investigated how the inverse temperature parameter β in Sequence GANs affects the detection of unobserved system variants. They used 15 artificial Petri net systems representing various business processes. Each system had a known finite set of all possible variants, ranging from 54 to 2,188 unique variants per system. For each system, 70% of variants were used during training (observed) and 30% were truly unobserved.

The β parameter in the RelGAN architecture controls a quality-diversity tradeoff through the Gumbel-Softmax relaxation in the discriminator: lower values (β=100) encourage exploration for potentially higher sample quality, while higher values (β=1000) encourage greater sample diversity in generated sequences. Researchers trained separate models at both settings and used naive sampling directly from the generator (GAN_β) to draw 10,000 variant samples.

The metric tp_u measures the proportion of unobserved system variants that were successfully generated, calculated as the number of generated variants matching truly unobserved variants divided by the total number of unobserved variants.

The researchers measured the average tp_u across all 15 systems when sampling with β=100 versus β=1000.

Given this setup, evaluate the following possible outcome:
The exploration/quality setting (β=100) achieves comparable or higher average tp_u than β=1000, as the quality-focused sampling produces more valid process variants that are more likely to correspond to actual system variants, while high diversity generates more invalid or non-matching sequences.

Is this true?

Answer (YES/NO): NO